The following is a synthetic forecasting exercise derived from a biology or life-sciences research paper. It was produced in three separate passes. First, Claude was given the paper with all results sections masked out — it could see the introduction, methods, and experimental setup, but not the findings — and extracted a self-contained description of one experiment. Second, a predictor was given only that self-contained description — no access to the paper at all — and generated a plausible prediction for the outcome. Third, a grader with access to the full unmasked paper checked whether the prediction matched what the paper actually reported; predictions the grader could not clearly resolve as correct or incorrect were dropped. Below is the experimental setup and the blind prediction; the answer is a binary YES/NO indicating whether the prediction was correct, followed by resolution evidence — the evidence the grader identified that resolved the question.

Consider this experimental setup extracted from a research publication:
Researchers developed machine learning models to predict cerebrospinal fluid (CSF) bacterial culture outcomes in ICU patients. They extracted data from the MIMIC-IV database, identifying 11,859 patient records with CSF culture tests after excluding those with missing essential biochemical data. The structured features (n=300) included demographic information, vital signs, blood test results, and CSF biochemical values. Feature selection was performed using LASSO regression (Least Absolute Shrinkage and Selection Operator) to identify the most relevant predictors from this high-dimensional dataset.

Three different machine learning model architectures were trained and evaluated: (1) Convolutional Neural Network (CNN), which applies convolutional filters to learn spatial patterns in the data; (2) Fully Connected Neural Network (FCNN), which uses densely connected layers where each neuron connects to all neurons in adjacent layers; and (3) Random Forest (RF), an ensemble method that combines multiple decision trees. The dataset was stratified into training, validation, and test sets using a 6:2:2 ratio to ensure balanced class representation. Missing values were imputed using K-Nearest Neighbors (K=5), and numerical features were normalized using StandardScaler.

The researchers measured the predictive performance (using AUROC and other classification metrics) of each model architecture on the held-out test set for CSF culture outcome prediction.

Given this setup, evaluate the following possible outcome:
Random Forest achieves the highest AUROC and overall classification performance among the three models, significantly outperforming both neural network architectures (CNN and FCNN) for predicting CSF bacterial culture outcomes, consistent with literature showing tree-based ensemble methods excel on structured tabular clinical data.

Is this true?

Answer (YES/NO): NO